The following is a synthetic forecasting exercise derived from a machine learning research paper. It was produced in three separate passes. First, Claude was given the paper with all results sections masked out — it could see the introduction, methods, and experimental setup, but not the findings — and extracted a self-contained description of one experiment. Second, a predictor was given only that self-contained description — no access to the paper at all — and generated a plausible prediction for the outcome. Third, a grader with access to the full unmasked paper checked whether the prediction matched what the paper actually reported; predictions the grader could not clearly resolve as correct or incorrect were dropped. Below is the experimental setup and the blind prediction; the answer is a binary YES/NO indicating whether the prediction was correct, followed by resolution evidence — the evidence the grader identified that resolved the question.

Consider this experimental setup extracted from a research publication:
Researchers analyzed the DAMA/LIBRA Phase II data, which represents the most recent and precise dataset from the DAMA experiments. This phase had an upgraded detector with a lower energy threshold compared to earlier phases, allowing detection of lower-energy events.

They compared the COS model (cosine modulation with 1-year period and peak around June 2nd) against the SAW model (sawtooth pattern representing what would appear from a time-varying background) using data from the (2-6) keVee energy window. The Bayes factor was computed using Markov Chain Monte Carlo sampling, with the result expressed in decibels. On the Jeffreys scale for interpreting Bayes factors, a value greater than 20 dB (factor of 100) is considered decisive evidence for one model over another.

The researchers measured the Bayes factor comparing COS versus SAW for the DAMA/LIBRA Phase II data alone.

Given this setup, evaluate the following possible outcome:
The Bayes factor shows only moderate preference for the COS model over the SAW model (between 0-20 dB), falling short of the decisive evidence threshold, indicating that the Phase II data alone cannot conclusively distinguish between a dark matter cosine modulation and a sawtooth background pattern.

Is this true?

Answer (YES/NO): NO